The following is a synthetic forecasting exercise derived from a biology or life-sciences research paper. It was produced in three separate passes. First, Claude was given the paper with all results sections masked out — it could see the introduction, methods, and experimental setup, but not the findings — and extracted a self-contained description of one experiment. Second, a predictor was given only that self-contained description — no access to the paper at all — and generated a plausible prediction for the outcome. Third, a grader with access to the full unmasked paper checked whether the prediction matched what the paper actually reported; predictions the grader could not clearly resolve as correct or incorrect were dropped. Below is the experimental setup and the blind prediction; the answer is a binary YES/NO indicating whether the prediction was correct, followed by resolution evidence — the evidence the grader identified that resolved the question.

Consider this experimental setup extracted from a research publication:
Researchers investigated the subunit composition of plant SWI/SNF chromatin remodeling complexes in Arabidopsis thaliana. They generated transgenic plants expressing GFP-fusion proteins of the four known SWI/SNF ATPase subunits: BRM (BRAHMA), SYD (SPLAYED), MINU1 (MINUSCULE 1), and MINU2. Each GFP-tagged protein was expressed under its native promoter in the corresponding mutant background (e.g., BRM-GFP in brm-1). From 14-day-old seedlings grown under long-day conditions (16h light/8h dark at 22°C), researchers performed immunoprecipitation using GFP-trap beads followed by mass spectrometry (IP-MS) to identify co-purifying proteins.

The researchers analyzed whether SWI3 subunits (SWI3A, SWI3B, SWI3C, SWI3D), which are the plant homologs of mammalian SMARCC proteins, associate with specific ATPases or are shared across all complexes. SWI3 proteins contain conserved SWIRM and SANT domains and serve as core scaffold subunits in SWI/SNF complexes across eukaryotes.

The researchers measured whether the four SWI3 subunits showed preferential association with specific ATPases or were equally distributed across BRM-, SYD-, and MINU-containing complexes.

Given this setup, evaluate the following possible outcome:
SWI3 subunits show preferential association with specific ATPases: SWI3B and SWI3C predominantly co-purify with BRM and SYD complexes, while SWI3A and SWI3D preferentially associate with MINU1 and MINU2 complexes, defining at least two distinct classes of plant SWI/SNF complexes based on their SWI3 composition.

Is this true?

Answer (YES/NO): NO